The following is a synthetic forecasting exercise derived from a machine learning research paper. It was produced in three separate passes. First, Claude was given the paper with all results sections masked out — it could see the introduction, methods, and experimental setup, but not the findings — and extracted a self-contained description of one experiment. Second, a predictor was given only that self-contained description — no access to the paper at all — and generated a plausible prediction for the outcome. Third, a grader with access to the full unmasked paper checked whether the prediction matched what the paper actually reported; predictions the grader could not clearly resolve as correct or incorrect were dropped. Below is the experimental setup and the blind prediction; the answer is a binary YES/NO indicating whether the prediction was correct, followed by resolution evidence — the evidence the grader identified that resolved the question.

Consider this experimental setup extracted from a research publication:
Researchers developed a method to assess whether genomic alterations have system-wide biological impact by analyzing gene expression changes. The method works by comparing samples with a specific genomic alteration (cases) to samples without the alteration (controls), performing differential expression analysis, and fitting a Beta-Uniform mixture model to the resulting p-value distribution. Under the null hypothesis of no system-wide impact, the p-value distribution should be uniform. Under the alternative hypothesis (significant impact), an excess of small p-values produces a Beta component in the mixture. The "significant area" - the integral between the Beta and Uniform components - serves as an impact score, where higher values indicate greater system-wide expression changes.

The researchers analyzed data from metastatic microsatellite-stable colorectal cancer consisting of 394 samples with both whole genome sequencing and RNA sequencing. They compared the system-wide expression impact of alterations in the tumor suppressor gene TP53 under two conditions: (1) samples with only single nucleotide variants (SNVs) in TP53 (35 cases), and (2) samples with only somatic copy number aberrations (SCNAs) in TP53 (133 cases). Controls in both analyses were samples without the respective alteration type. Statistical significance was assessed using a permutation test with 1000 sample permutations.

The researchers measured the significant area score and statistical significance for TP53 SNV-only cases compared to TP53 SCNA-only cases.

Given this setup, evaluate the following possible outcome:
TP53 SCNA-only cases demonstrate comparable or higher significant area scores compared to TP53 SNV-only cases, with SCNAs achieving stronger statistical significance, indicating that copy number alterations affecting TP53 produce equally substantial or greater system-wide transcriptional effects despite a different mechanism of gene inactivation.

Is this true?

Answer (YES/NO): YES